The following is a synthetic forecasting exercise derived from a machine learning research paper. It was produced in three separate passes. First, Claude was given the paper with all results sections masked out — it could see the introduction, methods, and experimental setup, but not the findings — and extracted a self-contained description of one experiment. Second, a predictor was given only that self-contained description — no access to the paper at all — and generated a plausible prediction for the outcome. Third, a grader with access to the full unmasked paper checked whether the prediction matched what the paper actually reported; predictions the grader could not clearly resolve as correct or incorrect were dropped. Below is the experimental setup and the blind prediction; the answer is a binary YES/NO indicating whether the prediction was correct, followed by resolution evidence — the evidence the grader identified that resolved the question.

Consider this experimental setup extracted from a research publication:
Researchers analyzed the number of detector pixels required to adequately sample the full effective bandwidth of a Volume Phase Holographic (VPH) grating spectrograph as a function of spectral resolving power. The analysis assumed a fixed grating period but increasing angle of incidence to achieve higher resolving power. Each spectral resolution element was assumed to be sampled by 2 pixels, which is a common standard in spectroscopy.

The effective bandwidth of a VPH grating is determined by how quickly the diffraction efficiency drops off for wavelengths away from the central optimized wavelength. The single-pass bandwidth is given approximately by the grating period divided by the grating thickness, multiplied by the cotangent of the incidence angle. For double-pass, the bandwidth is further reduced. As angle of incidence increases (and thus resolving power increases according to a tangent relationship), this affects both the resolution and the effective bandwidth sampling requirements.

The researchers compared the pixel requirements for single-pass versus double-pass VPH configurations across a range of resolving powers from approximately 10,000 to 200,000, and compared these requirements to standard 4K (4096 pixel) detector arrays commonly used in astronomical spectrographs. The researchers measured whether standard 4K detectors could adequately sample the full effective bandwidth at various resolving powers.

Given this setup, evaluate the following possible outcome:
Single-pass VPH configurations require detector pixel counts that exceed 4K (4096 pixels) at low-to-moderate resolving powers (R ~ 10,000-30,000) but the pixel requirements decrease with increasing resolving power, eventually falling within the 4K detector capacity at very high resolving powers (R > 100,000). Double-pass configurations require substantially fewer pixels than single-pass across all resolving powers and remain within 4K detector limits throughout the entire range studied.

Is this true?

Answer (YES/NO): NO